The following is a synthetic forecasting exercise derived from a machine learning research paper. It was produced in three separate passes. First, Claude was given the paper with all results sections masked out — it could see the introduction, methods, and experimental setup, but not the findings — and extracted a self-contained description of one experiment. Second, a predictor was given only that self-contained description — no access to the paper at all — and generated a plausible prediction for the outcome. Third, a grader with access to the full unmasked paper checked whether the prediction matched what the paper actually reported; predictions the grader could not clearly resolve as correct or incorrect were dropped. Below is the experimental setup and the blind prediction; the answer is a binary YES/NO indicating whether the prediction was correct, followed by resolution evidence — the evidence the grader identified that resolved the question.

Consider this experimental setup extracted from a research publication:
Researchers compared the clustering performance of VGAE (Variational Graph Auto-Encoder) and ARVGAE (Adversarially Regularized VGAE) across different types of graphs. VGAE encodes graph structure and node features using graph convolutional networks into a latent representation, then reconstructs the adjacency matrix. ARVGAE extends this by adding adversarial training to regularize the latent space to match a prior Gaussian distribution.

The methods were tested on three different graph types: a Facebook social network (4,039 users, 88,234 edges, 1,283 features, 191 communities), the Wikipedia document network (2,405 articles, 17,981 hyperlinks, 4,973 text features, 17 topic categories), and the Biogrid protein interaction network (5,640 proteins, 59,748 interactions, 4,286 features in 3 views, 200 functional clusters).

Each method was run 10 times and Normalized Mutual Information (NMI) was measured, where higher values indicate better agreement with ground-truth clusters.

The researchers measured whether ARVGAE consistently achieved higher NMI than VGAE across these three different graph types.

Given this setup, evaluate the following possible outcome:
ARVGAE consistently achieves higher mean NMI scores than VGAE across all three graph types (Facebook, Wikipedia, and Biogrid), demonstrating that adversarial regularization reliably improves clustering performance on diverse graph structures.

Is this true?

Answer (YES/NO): YES